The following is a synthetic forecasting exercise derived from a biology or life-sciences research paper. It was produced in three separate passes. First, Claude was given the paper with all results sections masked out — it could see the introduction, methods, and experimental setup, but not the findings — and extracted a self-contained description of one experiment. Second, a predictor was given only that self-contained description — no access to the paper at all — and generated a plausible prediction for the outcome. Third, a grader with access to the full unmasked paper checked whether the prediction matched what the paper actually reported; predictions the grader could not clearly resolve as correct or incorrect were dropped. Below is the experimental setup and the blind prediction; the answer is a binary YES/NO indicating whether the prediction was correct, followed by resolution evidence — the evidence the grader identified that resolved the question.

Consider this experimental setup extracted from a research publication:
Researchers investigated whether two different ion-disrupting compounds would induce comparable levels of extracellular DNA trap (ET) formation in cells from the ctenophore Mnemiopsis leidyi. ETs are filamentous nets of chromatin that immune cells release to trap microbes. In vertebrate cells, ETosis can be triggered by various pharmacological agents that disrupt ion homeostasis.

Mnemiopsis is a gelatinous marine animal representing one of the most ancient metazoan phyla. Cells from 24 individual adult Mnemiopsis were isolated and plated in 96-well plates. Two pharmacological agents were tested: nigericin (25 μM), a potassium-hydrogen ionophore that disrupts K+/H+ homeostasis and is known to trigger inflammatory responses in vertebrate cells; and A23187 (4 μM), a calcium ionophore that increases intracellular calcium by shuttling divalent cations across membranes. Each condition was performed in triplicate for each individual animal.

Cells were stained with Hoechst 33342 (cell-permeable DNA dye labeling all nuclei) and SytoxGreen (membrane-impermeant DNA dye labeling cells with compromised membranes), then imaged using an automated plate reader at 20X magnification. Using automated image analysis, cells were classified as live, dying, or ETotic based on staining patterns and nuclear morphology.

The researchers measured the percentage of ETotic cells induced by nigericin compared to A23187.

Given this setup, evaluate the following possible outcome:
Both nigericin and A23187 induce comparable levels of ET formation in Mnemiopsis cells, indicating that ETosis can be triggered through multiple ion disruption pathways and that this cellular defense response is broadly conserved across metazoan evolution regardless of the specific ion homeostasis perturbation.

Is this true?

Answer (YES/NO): NO